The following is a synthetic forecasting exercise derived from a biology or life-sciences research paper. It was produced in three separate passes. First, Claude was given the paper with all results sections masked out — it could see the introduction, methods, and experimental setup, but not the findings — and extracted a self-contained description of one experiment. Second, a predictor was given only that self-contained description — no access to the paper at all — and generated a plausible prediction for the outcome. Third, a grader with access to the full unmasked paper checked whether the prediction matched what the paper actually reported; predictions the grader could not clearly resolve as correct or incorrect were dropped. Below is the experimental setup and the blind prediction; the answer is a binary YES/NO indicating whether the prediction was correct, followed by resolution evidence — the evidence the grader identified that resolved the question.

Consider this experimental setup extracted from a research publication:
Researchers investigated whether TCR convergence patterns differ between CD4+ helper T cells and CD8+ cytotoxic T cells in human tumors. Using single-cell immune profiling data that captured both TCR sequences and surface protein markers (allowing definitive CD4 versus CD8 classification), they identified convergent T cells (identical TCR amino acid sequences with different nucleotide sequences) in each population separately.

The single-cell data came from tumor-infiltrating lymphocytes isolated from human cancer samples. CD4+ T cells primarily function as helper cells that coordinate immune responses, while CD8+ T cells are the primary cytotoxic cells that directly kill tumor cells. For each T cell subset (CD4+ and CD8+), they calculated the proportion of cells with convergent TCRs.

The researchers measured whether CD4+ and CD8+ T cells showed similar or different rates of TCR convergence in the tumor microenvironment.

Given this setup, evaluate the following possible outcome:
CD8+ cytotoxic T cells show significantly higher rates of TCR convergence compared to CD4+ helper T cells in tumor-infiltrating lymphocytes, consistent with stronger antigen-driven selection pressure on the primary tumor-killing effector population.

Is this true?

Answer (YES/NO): YES